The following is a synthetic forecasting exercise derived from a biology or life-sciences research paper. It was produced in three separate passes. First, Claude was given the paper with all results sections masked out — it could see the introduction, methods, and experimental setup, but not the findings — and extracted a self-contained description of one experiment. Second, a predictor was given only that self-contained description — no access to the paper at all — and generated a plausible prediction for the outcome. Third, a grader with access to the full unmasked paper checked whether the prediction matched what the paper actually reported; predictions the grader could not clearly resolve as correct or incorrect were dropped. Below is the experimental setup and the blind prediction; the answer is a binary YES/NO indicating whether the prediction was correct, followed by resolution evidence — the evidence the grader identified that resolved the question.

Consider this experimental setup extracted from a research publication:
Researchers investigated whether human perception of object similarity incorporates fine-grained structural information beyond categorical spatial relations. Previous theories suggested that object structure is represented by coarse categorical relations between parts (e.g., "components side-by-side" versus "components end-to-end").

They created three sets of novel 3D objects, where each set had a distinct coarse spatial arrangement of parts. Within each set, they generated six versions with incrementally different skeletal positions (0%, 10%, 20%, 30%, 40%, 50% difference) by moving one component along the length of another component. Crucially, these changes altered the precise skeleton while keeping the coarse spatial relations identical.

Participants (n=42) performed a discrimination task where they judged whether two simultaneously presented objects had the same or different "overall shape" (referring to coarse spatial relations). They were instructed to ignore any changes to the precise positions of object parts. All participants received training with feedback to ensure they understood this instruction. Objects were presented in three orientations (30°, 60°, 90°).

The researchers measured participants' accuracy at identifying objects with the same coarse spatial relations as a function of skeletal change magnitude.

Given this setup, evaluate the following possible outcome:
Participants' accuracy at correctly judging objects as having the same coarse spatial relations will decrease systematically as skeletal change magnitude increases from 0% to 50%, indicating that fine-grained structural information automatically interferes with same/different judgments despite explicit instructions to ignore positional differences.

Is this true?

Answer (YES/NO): YES